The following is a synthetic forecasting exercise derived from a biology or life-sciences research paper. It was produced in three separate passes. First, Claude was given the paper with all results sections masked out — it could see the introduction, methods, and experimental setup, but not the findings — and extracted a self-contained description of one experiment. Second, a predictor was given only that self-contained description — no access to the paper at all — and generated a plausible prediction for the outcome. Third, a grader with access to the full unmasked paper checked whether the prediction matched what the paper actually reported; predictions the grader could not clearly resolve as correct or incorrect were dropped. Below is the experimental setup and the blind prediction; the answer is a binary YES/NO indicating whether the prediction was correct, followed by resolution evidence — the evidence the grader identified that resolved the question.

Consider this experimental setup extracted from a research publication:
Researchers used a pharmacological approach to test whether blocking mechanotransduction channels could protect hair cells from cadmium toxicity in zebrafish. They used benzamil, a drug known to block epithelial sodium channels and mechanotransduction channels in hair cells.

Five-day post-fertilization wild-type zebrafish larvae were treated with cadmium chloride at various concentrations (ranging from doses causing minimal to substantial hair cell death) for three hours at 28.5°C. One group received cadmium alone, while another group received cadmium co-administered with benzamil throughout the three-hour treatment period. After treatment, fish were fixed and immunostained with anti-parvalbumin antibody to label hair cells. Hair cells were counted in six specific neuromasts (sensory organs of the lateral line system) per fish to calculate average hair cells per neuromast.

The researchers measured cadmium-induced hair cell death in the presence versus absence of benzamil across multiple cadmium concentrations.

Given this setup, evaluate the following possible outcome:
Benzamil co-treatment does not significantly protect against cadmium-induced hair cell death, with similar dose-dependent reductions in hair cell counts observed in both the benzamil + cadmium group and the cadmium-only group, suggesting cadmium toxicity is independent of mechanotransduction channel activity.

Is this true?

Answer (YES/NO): NO